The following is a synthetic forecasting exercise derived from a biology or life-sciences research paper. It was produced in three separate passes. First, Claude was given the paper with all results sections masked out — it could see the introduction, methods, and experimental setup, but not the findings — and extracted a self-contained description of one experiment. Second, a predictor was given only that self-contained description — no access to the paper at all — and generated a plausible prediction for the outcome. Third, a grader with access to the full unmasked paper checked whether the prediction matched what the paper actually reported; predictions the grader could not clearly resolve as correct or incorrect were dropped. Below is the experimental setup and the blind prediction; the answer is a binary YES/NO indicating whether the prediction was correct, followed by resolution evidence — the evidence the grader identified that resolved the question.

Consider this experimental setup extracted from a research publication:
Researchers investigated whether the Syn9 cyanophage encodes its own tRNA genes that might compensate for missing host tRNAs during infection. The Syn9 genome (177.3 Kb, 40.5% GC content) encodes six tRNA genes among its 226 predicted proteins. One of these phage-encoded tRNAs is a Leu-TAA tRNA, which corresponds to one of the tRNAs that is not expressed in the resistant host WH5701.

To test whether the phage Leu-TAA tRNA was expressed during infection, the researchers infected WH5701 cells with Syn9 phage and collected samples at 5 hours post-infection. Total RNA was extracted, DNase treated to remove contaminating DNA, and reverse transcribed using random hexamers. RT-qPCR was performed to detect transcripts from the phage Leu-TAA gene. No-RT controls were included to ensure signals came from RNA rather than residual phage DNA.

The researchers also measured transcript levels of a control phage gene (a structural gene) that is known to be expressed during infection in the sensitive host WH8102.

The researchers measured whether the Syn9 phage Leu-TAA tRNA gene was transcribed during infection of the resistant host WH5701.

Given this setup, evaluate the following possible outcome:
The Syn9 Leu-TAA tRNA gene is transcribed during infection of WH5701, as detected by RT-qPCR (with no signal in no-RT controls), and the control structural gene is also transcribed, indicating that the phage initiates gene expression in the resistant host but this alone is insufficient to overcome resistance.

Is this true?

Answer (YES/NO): YES